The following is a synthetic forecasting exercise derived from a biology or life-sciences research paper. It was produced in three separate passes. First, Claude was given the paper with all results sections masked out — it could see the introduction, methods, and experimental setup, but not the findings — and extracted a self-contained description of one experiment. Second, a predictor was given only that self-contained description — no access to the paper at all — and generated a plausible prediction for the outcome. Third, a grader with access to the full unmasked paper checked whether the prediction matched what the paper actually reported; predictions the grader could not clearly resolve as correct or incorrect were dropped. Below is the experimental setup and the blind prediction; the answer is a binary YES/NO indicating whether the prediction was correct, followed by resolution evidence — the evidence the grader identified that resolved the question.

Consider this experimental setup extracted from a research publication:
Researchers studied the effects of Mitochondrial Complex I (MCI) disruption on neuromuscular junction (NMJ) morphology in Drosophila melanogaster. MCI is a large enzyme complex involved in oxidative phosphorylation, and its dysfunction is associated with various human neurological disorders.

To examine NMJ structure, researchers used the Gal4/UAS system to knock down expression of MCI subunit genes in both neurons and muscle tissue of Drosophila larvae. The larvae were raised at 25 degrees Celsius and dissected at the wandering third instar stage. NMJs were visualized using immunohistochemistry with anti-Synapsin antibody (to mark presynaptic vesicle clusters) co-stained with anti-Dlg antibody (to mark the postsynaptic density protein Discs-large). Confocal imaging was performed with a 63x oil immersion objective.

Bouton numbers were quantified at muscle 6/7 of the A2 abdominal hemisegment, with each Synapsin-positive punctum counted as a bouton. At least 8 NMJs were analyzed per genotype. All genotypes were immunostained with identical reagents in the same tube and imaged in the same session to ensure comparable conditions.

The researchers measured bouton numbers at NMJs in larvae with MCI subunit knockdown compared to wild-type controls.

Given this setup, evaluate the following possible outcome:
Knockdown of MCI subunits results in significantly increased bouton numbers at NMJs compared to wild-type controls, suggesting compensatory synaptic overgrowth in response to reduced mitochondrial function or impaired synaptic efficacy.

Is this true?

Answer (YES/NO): NO